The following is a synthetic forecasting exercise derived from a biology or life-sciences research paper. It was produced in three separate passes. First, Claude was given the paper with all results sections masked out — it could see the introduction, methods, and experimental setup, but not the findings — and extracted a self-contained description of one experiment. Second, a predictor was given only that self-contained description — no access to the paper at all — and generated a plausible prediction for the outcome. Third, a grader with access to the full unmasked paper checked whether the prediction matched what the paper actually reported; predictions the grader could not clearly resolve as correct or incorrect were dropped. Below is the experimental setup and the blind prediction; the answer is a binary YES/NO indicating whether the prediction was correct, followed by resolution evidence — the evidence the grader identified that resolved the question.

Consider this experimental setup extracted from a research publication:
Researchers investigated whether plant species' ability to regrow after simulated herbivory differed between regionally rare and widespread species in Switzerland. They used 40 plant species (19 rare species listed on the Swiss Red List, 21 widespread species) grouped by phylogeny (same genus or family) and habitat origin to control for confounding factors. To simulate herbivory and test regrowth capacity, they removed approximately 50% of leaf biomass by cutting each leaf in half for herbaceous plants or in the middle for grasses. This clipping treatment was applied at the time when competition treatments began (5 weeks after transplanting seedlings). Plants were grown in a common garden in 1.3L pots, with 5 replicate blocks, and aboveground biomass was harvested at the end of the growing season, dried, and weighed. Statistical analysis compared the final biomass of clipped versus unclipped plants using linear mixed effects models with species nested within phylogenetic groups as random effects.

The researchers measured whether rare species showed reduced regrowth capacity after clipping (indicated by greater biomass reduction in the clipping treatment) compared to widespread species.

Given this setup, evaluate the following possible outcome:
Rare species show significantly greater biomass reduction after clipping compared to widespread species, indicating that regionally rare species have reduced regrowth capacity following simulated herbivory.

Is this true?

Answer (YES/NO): NO